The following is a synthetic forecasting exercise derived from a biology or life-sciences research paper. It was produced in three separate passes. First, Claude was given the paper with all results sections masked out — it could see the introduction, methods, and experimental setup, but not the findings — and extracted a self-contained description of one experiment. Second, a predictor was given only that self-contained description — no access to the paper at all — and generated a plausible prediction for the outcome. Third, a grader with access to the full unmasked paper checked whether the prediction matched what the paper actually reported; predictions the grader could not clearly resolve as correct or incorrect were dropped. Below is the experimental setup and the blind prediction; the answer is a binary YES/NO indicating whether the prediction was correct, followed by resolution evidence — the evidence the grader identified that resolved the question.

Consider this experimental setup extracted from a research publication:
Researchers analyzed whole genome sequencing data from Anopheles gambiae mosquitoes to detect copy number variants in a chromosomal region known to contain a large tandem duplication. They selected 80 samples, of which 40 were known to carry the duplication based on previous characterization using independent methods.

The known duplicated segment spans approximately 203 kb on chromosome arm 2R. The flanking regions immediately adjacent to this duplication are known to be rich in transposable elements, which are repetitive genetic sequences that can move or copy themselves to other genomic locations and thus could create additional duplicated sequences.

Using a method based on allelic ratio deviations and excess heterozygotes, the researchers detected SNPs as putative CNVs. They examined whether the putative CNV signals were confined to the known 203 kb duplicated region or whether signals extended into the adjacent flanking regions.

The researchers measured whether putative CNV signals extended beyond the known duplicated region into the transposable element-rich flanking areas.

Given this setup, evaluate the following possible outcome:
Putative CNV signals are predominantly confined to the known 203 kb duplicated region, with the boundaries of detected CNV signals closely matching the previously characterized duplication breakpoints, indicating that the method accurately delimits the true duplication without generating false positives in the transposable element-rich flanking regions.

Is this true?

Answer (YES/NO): NO